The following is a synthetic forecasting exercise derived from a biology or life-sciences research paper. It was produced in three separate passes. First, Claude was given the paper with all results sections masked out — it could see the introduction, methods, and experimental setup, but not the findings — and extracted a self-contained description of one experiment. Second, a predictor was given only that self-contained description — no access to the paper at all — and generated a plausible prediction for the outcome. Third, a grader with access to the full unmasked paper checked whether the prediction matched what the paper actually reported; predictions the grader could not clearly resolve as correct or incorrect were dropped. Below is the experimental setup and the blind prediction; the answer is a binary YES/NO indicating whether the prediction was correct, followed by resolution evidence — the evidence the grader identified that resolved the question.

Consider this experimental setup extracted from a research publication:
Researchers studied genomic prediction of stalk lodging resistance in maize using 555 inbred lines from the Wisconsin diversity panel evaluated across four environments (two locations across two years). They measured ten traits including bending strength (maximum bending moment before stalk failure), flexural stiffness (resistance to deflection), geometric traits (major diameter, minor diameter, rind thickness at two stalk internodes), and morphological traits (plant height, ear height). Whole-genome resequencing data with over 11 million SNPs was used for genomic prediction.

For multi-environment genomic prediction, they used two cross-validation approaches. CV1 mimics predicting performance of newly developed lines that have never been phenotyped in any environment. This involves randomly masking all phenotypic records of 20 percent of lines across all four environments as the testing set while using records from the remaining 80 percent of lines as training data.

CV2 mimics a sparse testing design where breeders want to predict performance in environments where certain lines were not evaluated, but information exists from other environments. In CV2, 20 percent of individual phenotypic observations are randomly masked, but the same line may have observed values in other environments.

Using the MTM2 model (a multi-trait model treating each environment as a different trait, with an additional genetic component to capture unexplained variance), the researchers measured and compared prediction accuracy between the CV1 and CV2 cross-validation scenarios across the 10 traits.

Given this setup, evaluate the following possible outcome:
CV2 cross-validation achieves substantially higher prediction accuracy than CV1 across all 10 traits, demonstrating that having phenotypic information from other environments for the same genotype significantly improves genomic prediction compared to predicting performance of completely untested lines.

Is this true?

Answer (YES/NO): NO